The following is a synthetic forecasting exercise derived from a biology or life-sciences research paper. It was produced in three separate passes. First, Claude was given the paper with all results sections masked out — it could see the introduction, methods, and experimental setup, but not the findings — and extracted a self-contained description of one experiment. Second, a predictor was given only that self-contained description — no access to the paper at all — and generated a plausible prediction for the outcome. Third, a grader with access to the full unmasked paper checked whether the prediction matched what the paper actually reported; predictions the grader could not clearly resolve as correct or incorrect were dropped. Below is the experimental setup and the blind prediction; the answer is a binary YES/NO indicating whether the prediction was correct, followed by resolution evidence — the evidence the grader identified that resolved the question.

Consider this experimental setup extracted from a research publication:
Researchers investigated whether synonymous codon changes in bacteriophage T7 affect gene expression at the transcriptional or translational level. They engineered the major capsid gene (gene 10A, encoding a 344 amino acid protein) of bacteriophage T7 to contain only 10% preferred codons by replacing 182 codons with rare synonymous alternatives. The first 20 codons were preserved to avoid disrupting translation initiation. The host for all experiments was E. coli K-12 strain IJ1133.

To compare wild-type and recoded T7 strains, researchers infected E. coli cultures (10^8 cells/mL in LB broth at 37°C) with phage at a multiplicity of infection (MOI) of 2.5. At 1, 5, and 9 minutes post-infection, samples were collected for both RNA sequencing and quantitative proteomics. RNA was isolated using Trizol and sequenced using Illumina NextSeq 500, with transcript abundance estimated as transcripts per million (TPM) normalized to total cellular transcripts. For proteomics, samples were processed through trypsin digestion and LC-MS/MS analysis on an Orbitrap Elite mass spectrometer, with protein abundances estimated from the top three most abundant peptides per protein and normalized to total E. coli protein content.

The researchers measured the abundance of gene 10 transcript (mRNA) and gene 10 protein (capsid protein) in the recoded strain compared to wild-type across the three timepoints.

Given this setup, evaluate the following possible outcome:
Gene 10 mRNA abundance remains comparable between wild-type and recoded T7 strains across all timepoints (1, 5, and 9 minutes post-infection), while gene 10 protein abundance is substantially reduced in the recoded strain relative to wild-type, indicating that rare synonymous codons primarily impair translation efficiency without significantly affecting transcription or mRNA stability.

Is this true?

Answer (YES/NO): YES